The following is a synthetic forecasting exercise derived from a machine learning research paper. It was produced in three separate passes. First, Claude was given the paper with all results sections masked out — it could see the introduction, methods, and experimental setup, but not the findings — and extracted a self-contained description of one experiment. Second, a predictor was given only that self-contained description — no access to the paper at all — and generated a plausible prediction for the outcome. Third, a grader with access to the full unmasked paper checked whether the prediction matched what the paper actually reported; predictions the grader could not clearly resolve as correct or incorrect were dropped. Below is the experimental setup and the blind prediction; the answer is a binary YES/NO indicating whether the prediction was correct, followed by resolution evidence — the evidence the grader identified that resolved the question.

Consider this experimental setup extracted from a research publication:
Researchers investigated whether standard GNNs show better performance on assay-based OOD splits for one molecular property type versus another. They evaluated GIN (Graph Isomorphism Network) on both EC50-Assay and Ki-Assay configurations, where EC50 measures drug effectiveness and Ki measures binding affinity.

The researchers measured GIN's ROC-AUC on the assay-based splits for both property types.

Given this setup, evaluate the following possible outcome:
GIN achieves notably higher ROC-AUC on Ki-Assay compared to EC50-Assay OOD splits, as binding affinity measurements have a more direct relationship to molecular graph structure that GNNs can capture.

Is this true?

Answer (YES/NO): YES